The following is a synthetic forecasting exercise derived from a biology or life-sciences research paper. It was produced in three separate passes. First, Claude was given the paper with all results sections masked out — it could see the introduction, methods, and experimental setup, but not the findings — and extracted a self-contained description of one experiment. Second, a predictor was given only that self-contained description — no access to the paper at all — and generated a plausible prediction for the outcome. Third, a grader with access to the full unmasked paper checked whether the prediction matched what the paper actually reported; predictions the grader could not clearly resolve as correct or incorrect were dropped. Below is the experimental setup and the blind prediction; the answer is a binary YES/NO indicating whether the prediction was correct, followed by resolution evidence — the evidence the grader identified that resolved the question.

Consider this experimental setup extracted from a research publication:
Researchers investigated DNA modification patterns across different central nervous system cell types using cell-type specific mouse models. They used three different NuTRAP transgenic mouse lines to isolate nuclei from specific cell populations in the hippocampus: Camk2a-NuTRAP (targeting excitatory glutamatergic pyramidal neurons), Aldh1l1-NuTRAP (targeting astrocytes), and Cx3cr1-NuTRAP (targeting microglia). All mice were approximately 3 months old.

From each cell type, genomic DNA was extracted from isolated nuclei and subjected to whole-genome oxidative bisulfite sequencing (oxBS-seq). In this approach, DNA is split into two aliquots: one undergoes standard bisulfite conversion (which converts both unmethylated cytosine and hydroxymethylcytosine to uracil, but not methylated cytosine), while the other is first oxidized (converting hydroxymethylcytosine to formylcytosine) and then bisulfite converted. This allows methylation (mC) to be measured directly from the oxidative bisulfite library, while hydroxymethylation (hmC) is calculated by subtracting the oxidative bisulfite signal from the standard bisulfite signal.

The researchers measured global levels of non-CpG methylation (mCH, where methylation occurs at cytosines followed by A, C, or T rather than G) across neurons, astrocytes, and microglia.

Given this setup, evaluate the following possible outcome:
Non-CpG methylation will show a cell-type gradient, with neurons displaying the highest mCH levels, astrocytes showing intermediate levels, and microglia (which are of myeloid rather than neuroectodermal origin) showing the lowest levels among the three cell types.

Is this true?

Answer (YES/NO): YES